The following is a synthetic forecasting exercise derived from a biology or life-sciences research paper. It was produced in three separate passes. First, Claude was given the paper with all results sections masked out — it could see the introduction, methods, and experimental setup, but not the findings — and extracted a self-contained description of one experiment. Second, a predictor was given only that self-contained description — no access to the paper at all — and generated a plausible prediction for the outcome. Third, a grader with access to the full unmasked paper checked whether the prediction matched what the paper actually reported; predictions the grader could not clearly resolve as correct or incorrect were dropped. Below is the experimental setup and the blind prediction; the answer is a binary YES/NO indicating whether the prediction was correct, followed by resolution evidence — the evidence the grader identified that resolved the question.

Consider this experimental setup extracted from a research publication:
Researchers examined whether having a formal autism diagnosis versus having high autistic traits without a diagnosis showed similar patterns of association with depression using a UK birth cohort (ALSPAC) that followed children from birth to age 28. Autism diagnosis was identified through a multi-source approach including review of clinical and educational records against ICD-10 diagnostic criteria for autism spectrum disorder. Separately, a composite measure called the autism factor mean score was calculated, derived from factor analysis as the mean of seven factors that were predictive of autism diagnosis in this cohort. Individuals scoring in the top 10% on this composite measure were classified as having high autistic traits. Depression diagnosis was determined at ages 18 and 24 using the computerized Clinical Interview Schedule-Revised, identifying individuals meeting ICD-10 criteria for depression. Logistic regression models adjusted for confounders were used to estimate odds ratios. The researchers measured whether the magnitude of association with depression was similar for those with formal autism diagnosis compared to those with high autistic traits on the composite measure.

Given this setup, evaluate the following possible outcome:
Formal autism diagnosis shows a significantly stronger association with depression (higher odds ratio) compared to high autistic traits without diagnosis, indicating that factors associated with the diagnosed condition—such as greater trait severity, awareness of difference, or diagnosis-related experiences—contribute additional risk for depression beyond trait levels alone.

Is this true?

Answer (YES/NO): NO